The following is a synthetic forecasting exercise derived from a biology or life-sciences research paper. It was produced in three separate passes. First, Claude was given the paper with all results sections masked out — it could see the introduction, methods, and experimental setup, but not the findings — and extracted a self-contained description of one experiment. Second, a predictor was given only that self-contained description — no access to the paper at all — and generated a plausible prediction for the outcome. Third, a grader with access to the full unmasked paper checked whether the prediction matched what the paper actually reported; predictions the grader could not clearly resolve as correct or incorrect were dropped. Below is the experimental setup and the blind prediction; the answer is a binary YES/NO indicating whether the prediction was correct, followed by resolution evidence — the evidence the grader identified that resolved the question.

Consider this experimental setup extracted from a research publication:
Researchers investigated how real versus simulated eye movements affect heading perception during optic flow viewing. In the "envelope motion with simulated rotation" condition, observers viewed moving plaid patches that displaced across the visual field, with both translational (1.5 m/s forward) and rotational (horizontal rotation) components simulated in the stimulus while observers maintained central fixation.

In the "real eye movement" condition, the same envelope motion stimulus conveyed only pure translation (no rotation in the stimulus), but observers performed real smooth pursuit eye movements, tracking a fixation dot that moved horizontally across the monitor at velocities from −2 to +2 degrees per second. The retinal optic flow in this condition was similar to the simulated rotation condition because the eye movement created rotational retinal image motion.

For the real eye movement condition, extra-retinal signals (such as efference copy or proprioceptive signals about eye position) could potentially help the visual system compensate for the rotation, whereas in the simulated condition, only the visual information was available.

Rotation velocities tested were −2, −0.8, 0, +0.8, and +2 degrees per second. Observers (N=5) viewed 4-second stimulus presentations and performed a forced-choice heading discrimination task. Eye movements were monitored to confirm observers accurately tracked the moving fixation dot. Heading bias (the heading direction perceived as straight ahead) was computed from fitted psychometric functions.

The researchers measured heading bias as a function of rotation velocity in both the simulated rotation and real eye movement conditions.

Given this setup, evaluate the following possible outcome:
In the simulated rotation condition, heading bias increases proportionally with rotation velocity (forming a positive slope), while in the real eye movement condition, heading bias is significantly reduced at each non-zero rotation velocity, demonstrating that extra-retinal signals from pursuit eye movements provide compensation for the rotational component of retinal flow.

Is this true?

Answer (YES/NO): NO